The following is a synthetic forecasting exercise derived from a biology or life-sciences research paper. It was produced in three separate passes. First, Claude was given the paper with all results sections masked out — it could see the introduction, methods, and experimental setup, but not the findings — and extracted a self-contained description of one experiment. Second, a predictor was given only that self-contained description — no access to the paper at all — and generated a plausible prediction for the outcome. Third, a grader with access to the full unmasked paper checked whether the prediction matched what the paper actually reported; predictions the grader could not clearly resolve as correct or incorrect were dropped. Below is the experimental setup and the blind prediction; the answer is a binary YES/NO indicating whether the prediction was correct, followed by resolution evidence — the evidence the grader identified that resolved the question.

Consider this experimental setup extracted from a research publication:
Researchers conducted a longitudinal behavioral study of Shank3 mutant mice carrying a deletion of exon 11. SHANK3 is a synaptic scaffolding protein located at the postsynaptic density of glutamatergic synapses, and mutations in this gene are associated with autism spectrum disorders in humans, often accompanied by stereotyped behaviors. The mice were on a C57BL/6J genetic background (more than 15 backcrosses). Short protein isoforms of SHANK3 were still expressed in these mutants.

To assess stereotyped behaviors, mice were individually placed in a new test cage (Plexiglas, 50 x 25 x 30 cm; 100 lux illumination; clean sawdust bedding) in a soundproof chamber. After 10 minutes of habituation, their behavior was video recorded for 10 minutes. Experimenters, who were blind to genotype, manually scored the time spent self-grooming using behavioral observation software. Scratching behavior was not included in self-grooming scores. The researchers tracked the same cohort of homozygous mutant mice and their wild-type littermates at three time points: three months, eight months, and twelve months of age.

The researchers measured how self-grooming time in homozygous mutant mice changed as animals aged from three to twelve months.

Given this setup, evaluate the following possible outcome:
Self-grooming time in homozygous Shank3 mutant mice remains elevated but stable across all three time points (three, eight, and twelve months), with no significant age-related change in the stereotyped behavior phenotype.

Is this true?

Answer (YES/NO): NO